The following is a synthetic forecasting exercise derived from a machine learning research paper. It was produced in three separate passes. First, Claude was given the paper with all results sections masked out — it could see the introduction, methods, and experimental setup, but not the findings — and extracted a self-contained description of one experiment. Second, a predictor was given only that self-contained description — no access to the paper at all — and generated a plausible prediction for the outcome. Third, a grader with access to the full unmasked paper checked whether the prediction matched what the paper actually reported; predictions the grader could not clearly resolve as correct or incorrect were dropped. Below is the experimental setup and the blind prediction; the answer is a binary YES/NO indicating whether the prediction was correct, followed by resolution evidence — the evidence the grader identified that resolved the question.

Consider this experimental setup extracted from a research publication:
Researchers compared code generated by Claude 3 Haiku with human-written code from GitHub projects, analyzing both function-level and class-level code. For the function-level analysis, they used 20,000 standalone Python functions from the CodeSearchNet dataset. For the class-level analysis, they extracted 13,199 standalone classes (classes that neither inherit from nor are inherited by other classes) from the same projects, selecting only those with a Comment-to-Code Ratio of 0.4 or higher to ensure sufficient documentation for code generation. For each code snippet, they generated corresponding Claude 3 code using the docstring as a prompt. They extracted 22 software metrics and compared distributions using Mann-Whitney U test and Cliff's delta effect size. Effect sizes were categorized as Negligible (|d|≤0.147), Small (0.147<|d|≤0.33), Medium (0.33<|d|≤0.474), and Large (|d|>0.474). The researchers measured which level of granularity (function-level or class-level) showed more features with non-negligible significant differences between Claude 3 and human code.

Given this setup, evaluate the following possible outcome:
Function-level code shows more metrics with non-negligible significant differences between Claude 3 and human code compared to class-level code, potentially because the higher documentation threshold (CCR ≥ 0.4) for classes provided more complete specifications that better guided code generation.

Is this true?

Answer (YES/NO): YES